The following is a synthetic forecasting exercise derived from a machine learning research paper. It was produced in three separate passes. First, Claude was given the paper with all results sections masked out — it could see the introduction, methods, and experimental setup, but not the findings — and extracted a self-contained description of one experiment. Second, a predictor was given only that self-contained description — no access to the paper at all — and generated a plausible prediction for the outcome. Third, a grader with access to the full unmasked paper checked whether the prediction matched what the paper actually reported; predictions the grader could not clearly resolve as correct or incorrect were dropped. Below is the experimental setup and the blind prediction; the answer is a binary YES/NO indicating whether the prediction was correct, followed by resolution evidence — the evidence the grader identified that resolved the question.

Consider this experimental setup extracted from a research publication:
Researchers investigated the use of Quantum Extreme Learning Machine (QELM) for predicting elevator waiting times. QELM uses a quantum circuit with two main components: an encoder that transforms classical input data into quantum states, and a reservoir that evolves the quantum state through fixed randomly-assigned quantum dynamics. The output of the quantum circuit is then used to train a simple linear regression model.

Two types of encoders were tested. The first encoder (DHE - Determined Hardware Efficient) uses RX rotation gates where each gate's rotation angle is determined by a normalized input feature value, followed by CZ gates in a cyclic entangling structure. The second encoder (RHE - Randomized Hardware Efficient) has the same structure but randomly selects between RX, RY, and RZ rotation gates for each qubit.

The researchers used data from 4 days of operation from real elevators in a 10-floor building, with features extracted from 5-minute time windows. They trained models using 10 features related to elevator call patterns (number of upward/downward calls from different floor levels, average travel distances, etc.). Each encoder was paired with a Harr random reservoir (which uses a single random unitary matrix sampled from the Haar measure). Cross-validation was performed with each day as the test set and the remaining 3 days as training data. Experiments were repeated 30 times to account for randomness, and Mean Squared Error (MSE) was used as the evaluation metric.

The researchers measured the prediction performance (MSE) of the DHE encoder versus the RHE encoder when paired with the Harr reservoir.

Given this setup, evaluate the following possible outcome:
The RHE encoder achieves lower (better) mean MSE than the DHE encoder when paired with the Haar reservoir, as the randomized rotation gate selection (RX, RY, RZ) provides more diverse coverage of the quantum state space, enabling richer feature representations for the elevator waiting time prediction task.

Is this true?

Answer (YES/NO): NO